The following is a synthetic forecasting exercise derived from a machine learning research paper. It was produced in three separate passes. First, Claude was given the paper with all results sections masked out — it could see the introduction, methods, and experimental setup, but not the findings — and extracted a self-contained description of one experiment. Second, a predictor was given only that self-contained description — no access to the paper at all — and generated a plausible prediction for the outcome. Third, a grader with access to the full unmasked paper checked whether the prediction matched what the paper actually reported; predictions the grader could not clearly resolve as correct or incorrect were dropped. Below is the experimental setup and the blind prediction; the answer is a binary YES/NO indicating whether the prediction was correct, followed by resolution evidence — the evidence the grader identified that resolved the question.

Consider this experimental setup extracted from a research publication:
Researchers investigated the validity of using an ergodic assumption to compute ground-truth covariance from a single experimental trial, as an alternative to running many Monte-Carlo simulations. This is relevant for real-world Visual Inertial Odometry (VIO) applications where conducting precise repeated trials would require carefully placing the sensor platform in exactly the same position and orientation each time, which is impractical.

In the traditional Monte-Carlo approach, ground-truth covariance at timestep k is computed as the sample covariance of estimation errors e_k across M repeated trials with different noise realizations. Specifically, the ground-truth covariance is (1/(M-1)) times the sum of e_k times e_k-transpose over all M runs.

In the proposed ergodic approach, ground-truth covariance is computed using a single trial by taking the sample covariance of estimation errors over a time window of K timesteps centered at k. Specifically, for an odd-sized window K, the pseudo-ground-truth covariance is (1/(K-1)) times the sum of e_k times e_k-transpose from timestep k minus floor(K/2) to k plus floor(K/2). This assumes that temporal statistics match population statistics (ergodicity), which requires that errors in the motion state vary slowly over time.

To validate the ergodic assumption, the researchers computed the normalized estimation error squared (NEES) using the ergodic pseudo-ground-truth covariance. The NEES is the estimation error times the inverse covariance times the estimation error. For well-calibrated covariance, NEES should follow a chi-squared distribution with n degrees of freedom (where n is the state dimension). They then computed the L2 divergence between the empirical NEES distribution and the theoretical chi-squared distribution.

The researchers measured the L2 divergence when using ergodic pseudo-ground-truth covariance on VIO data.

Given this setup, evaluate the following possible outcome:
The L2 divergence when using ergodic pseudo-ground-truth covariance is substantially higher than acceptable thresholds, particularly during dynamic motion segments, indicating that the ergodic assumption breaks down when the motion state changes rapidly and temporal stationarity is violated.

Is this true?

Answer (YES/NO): NO